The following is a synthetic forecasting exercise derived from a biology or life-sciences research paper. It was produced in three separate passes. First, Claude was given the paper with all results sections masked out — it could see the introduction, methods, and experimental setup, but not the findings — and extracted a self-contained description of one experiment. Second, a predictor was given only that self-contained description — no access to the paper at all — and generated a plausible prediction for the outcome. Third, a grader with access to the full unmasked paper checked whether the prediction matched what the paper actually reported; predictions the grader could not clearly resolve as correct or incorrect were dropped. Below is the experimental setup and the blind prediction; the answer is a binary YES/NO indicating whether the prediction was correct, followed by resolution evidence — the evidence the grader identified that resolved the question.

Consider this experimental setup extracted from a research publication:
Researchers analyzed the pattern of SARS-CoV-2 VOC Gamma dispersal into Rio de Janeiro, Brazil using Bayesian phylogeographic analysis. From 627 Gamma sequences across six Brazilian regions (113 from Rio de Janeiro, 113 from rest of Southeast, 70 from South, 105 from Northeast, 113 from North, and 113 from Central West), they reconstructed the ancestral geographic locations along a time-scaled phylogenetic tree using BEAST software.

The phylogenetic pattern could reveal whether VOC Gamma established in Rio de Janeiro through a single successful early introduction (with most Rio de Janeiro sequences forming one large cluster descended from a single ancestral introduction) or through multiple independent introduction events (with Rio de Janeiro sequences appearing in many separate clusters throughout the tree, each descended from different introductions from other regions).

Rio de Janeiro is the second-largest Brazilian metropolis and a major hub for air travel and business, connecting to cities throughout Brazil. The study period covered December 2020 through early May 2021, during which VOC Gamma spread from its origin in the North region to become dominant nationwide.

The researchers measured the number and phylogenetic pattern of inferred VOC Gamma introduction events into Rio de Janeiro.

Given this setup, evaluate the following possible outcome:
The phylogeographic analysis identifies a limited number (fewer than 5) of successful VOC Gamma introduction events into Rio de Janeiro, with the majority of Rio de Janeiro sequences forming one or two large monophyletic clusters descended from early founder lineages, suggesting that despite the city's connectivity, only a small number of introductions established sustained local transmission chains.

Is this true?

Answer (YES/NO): NO